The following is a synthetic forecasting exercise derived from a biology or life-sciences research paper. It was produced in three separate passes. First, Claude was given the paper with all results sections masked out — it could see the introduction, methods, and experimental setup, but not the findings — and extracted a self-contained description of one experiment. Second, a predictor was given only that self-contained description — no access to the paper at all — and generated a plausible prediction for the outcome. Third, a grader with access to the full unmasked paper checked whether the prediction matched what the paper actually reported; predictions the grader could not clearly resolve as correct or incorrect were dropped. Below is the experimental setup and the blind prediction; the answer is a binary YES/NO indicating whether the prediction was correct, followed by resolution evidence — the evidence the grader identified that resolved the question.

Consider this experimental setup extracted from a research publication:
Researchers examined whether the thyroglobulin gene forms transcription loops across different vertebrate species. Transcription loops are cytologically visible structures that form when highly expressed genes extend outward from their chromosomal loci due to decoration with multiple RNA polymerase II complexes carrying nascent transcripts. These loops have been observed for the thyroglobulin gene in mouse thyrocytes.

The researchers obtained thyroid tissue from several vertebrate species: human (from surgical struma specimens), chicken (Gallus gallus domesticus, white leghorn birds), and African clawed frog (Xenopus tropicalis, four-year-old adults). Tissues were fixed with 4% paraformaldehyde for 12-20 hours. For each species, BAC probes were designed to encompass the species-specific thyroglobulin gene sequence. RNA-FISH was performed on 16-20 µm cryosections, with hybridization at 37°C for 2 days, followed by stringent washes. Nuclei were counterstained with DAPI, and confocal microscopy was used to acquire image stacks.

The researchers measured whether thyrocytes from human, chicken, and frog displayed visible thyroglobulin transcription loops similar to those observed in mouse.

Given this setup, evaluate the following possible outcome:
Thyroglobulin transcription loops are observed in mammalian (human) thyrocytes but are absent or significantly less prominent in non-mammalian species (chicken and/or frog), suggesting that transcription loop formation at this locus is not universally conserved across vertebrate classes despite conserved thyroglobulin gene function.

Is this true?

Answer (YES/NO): NO